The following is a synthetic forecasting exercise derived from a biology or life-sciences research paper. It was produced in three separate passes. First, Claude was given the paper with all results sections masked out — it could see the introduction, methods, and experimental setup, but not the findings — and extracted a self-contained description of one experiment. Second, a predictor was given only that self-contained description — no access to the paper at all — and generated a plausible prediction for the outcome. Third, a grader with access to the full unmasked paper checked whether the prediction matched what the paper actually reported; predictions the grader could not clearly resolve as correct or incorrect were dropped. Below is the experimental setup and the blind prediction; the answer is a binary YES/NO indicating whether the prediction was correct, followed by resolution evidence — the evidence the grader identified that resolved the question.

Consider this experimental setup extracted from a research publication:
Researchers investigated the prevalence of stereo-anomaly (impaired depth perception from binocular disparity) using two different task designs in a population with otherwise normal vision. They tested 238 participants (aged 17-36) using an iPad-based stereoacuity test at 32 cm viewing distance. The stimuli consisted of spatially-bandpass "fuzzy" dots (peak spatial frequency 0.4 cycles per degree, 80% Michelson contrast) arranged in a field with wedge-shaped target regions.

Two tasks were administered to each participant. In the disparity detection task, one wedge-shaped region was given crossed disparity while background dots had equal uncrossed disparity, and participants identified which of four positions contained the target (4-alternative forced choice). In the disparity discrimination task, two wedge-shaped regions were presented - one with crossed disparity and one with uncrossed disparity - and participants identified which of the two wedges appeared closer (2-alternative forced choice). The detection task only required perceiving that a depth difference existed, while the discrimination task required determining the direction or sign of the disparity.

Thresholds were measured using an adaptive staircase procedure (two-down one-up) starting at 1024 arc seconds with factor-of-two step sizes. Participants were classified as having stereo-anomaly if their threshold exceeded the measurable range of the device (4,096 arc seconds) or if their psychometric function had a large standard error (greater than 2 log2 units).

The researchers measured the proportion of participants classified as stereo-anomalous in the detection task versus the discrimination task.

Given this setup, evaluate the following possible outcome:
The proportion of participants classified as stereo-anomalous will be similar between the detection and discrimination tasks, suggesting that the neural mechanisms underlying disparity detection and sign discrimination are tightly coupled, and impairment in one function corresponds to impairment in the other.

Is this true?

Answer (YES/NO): NO